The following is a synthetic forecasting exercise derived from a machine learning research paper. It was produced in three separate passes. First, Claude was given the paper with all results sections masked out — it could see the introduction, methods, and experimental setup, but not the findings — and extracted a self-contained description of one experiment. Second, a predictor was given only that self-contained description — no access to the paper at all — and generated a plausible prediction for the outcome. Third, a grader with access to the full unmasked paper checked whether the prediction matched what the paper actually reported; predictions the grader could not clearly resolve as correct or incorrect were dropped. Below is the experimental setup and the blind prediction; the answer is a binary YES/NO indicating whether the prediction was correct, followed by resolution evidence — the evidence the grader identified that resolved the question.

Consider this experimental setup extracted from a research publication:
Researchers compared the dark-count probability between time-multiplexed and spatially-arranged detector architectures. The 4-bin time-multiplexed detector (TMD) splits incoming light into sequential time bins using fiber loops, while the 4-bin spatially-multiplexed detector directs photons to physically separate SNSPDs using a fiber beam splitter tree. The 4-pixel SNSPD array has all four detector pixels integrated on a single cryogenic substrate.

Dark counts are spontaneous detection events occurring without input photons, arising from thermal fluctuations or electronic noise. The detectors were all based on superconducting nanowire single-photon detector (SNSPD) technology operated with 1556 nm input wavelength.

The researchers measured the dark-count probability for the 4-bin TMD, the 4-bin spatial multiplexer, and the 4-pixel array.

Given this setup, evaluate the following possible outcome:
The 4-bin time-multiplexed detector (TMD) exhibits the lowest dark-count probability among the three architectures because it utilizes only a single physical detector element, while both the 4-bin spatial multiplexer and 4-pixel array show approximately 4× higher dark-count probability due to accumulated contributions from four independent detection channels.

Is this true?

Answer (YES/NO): YES